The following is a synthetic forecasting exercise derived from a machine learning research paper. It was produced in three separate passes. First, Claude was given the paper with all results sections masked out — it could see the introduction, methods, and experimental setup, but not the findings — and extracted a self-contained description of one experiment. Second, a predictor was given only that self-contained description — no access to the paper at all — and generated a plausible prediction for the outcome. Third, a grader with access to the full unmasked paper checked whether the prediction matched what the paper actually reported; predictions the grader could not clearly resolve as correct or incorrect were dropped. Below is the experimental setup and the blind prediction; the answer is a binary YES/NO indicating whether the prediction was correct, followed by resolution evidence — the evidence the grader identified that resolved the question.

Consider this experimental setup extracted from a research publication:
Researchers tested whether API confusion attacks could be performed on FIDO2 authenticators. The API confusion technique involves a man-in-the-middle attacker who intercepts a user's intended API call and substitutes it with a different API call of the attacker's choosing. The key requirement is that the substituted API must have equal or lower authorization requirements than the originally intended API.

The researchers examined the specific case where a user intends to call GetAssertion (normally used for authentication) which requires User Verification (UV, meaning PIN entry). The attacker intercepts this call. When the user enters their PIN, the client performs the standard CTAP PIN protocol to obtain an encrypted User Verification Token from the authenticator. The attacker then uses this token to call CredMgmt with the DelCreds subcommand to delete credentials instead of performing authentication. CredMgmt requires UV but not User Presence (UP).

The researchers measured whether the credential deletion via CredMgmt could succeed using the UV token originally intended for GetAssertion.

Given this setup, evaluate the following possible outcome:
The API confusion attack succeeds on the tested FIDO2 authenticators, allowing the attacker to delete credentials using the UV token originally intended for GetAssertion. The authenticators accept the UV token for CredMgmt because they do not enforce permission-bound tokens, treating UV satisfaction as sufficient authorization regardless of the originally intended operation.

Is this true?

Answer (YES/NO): YES